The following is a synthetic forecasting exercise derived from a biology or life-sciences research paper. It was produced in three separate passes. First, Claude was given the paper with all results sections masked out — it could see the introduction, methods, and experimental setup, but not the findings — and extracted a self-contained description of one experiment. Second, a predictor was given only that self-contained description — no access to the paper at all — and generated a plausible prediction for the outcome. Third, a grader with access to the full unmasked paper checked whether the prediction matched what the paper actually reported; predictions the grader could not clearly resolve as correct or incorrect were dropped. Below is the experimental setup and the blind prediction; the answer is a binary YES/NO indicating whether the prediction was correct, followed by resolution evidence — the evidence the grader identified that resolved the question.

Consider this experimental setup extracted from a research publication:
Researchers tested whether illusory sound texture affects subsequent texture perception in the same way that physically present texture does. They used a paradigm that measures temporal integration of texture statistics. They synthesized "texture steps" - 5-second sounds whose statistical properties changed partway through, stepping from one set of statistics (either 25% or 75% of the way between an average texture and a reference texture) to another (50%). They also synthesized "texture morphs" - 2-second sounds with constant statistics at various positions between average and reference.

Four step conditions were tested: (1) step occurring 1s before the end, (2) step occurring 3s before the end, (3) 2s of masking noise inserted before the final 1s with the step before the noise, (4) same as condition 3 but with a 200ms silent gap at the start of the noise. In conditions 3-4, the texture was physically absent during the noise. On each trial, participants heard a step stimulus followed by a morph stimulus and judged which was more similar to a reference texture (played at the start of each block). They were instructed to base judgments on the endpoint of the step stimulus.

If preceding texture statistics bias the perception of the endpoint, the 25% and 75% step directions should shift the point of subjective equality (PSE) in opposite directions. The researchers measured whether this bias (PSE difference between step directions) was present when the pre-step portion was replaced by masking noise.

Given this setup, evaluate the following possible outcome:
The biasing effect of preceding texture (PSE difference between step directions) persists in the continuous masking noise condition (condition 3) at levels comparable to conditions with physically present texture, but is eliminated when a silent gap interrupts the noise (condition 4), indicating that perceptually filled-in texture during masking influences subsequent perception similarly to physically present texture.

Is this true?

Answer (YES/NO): YES